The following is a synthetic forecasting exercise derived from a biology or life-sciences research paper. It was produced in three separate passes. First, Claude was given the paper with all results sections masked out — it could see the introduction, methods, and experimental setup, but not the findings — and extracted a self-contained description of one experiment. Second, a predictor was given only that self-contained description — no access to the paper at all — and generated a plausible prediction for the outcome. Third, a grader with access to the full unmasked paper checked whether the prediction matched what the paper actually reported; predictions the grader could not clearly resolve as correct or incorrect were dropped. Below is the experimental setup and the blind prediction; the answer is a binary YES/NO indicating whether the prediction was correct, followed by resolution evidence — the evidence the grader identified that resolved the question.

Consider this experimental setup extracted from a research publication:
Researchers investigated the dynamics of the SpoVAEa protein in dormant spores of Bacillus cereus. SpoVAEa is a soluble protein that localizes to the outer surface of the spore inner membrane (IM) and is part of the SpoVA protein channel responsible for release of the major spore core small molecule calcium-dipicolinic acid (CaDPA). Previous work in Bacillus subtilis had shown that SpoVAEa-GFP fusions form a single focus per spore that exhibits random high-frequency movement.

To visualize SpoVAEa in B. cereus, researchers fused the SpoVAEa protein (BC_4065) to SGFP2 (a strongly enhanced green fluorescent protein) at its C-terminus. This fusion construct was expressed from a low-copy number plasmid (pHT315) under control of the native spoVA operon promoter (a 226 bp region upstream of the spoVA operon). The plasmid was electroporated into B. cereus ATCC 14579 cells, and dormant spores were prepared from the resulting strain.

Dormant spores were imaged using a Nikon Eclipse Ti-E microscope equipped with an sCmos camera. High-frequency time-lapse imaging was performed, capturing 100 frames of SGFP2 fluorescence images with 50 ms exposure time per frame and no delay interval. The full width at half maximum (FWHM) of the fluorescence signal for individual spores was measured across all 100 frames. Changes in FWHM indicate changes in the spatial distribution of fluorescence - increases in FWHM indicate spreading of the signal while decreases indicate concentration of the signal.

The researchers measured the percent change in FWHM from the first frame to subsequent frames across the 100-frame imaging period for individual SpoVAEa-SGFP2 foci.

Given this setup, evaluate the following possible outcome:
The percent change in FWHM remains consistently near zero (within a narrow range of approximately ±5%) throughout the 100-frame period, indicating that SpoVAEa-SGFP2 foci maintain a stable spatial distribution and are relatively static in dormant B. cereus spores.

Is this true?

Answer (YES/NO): NO